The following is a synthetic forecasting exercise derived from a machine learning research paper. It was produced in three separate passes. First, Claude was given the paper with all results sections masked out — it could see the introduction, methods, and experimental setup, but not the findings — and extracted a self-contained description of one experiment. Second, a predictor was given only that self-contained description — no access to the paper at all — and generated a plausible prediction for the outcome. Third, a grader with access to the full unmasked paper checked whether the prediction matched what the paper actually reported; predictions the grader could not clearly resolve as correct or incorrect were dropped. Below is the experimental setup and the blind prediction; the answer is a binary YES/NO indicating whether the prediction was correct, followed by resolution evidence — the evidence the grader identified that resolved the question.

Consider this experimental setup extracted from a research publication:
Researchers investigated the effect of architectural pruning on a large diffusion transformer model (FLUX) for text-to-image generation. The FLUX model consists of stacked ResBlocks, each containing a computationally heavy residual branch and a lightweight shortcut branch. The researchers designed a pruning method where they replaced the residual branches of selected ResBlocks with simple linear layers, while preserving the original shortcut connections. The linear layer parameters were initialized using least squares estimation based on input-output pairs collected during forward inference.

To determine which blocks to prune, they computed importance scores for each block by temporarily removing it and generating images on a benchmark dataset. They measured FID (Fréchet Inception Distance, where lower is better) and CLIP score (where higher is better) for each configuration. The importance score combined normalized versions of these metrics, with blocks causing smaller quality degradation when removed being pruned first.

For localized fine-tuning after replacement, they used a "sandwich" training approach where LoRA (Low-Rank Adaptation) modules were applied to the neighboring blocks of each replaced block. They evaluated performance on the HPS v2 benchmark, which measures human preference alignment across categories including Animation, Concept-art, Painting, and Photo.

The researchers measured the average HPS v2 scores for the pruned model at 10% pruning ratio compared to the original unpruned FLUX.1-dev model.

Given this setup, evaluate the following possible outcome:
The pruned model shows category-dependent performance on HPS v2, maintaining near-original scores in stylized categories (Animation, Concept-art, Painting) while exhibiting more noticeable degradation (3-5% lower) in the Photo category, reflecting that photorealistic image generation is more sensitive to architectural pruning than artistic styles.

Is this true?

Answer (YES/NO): NO